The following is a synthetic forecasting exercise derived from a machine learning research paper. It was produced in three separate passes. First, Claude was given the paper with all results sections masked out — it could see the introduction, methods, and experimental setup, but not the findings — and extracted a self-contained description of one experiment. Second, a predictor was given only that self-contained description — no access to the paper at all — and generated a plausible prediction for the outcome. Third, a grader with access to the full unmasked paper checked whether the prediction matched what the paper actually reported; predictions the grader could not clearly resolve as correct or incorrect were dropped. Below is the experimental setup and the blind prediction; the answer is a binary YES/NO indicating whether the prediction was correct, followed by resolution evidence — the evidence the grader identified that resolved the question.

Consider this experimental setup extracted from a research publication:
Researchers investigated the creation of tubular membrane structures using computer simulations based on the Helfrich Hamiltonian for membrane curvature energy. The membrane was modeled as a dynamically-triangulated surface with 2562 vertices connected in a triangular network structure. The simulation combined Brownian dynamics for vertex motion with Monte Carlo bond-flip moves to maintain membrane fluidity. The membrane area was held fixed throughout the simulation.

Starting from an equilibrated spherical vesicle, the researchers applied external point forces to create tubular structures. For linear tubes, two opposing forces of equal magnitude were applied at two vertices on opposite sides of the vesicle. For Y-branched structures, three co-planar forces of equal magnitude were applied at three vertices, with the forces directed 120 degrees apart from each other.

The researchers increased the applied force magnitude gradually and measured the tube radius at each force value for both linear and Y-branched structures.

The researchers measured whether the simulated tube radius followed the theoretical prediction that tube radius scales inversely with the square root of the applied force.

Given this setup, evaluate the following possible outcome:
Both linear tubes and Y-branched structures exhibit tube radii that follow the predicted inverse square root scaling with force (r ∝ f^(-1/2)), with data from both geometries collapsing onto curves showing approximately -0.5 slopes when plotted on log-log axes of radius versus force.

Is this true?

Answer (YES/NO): NO